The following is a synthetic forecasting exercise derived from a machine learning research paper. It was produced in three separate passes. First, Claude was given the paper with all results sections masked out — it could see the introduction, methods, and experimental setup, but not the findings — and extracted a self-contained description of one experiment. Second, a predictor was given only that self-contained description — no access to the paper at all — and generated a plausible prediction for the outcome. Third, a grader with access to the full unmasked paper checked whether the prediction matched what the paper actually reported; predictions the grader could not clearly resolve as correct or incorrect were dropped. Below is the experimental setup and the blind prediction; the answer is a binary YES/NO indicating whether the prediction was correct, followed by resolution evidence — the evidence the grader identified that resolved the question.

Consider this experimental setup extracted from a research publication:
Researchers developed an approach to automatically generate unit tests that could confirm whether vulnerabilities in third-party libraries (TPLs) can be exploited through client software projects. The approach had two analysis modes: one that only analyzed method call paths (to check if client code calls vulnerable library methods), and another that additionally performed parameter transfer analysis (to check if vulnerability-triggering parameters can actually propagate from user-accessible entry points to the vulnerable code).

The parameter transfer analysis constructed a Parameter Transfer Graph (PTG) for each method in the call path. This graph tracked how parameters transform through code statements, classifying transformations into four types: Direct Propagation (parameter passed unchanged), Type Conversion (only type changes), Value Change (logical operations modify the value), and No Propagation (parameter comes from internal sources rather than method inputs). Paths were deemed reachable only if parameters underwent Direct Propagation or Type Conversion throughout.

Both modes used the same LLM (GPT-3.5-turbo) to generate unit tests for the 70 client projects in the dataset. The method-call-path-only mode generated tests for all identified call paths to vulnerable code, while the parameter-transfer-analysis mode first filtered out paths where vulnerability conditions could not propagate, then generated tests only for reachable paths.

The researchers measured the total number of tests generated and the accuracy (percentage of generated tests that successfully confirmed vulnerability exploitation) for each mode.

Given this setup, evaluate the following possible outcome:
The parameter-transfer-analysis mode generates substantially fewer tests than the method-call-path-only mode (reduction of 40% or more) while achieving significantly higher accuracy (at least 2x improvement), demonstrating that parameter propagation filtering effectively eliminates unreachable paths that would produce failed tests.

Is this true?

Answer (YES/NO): NO